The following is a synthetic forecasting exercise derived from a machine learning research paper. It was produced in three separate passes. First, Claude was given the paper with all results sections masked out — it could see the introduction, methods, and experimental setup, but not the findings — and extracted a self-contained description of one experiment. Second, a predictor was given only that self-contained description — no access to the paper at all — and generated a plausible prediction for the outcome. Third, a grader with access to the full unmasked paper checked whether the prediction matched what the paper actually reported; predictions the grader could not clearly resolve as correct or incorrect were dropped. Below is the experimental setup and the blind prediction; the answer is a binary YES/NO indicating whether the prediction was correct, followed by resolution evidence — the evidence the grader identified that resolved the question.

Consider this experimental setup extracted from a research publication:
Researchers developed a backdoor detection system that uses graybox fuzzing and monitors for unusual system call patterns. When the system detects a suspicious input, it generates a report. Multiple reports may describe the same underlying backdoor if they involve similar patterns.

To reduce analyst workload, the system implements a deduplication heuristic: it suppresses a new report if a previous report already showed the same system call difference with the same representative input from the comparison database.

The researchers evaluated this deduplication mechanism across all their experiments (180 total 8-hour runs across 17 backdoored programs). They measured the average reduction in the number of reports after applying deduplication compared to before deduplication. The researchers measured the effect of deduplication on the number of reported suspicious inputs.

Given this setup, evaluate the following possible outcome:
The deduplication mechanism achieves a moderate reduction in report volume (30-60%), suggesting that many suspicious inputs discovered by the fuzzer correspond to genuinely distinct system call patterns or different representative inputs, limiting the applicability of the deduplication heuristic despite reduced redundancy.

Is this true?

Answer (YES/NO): NO